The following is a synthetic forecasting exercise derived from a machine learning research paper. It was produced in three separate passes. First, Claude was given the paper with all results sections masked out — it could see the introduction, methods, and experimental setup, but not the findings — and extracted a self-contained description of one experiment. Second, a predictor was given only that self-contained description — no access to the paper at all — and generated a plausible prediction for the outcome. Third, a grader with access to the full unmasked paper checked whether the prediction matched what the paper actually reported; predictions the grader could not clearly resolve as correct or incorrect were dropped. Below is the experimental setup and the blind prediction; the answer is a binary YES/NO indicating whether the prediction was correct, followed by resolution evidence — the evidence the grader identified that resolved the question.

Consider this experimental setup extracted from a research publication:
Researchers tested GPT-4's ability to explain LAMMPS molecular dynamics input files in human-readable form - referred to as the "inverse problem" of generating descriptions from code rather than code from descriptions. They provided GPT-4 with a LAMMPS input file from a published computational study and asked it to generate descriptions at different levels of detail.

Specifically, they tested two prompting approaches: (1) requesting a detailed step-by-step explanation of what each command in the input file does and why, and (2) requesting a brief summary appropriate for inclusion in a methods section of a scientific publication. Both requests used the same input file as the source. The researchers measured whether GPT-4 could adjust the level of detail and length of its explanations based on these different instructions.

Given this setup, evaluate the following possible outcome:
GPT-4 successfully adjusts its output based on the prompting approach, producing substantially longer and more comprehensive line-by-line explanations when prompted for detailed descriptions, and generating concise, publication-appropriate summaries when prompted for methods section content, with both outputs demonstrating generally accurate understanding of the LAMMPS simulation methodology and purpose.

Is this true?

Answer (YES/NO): YES